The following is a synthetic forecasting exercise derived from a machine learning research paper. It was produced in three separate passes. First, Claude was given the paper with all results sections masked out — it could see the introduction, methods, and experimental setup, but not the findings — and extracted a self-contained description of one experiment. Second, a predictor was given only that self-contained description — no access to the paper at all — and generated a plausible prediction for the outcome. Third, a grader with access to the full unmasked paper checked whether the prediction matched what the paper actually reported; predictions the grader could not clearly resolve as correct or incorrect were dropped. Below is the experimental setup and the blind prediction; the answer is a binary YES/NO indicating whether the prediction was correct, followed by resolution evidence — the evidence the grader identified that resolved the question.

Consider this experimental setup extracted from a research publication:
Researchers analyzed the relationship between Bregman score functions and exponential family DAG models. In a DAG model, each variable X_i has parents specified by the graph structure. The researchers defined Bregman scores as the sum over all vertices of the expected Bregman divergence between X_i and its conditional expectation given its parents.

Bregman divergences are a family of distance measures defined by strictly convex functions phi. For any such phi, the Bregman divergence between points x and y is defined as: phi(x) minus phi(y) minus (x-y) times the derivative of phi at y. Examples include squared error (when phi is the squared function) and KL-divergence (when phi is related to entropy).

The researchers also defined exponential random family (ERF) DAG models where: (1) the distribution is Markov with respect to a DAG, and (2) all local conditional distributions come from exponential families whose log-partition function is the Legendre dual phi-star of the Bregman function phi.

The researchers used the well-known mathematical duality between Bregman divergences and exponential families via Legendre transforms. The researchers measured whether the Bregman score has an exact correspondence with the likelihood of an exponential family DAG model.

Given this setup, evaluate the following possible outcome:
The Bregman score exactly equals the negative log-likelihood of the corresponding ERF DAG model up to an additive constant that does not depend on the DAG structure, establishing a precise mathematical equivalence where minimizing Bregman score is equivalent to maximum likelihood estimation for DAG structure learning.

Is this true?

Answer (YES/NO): YES